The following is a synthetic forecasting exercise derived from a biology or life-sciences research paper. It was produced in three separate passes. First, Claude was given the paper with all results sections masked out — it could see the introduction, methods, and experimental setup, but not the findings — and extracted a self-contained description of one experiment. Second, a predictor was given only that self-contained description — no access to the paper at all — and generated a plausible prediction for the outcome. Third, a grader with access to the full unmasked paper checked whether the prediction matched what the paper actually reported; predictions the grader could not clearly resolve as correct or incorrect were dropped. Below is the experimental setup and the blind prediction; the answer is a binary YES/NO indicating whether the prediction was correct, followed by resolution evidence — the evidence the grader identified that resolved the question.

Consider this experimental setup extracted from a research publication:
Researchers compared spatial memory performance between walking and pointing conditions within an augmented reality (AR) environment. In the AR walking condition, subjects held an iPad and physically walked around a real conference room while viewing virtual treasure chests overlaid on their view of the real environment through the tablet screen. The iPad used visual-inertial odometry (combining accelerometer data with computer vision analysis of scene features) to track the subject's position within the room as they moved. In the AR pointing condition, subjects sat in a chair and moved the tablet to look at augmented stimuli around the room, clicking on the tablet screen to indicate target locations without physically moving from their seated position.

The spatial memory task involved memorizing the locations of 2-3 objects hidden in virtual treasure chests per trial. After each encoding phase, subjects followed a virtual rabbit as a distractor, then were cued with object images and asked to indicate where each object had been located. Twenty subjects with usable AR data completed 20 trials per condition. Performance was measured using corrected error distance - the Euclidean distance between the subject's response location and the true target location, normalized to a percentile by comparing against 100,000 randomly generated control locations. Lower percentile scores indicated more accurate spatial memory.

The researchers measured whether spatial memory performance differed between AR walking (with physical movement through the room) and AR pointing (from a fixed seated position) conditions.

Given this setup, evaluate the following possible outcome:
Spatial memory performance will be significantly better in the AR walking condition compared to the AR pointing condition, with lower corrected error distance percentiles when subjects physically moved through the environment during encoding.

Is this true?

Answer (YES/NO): YES